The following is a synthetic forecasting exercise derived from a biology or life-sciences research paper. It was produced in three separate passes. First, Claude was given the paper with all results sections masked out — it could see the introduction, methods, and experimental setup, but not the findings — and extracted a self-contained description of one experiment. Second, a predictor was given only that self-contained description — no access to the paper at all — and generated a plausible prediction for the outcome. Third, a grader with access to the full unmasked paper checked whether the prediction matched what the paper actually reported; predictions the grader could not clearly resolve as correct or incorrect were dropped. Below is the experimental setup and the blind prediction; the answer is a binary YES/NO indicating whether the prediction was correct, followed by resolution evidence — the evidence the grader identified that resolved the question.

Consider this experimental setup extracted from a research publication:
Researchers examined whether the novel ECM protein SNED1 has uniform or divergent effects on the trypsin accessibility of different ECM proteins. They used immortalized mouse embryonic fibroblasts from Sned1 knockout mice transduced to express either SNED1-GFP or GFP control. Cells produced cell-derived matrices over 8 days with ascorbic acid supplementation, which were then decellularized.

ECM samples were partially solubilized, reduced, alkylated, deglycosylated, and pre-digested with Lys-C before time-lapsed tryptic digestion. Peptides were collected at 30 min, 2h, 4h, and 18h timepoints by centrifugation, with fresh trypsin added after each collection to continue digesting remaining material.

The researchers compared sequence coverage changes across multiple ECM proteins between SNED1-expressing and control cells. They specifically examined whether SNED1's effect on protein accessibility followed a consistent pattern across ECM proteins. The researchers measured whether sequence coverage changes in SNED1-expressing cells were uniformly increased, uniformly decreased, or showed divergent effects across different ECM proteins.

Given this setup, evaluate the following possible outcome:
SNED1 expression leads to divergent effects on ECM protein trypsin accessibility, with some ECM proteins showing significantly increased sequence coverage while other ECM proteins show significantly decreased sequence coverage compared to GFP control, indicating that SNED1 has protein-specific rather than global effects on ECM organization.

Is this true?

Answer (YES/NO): YES